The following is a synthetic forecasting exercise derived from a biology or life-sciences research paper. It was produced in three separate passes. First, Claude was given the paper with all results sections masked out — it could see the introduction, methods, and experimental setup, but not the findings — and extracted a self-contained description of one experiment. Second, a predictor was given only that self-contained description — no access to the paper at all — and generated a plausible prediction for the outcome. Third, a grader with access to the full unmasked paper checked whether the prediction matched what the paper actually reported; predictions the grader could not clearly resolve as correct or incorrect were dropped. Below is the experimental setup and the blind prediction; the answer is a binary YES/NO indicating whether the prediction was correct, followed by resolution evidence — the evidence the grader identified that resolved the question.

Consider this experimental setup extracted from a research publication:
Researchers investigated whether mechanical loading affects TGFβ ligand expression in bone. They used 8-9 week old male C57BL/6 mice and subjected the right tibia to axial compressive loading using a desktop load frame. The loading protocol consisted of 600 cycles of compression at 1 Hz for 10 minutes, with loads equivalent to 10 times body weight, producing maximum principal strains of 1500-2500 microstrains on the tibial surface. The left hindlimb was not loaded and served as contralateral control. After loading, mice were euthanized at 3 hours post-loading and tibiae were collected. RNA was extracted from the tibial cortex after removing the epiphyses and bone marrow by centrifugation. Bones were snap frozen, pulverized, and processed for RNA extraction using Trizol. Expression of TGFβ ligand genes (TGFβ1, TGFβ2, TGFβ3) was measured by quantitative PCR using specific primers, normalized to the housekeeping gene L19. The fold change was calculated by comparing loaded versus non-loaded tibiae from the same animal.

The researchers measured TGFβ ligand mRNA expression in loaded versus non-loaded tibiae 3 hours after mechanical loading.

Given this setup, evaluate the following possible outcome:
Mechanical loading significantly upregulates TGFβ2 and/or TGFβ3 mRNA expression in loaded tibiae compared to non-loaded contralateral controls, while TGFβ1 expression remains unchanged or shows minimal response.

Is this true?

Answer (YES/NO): NO